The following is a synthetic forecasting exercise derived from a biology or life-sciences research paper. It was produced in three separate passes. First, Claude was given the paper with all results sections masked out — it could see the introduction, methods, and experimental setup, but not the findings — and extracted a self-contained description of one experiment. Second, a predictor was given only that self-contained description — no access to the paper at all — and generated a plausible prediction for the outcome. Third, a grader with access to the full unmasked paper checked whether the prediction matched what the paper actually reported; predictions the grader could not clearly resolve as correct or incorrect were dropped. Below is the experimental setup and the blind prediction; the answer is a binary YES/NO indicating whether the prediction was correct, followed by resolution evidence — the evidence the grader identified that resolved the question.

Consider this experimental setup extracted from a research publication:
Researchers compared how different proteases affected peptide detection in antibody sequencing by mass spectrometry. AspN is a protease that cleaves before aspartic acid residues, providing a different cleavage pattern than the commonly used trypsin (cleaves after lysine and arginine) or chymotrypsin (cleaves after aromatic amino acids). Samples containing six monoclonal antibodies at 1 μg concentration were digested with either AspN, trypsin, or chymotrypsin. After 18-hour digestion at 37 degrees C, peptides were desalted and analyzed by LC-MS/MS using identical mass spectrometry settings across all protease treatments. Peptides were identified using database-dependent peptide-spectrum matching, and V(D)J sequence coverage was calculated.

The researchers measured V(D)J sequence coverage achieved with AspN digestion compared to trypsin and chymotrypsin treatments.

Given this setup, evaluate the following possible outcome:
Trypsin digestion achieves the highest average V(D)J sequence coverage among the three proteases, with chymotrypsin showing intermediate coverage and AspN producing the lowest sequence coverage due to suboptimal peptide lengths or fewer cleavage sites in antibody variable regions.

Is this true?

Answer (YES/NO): YES